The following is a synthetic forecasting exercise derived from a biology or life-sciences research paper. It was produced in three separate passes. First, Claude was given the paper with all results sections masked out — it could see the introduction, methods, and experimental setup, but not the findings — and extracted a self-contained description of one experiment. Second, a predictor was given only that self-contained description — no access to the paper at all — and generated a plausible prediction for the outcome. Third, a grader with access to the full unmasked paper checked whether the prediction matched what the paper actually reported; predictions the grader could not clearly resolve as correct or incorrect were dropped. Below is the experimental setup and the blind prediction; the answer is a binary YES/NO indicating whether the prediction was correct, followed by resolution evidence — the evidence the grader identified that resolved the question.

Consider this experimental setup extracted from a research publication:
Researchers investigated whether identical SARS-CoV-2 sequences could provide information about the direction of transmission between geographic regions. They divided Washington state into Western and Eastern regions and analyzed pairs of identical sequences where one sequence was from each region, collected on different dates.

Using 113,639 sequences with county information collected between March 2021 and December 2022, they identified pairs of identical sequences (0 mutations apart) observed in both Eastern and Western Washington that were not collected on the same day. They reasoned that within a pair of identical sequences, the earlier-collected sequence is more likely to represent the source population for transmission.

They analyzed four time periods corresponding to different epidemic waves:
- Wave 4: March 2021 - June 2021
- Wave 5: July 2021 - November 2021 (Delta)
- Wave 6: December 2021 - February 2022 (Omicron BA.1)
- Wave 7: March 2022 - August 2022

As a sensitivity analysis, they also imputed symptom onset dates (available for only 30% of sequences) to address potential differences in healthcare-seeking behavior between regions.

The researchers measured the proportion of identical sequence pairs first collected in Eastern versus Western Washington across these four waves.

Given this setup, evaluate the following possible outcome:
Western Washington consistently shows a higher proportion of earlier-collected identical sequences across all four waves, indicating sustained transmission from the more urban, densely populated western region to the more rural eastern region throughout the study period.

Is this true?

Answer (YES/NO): YES